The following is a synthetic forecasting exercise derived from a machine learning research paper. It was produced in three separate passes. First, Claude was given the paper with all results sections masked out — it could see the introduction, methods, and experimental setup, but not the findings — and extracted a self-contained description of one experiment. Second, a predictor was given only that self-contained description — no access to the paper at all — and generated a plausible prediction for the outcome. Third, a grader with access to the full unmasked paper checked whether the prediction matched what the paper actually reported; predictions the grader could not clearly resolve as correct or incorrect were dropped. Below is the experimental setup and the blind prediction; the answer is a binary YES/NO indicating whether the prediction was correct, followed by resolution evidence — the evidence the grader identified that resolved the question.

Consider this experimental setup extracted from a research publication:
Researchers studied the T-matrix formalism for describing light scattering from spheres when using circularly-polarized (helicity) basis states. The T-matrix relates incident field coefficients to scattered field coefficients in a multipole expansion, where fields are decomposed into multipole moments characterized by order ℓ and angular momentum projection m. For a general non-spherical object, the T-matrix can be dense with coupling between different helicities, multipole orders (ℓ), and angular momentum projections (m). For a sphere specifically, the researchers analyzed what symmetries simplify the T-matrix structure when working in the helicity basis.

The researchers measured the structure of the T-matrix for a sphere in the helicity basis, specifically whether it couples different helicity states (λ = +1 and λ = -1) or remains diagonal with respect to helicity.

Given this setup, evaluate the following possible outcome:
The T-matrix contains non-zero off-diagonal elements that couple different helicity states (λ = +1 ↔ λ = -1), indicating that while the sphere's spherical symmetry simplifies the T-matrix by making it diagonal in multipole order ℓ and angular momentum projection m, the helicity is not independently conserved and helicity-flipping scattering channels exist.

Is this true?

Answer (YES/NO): YES